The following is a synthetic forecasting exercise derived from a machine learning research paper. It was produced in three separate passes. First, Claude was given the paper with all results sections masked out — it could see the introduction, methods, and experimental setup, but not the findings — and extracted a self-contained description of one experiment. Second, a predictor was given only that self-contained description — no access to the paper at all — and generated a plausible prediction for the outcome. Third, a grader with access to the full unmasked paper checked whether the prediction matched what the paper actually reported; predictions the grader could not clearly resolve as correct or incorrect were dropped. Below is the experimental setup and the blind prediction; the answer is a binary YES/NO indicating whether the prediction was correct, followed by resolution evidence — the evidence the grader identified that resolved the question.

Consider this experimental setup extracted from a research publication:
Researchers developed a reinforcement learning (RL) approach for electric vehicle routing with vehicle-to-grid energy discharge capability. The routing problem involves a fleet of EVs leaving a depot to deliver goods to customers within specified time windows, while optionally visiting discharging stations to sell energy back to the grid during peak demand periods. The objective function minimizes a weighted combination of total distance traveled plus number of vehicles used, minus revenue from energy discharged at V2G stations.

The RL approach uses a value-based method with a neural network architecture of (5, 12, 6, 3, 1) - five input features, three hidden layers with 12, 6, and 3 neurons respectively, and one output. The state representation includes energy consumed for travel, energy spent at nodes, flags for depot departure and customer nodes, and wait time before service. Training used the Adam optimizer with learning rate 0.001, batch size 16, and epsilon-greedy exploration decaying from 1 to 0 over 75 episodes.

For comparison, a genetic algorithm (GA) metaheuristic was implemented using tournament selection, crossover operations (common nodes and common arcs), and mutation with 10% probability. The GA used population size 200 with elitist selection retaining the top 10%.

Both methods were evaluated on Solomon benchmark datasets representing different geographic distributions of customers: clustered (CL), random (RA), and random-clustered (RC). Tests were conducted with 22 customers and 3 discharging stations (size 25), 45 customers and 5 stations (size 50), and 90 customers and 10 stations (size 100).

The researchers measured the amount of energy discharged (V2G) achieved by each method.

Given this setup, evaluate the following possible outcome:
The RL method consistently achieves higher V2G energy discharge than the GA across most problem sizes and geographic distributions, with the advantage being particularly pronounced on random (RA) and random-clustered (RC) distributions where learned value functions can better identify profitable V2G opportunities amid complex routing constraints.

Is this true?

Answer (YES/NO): YES